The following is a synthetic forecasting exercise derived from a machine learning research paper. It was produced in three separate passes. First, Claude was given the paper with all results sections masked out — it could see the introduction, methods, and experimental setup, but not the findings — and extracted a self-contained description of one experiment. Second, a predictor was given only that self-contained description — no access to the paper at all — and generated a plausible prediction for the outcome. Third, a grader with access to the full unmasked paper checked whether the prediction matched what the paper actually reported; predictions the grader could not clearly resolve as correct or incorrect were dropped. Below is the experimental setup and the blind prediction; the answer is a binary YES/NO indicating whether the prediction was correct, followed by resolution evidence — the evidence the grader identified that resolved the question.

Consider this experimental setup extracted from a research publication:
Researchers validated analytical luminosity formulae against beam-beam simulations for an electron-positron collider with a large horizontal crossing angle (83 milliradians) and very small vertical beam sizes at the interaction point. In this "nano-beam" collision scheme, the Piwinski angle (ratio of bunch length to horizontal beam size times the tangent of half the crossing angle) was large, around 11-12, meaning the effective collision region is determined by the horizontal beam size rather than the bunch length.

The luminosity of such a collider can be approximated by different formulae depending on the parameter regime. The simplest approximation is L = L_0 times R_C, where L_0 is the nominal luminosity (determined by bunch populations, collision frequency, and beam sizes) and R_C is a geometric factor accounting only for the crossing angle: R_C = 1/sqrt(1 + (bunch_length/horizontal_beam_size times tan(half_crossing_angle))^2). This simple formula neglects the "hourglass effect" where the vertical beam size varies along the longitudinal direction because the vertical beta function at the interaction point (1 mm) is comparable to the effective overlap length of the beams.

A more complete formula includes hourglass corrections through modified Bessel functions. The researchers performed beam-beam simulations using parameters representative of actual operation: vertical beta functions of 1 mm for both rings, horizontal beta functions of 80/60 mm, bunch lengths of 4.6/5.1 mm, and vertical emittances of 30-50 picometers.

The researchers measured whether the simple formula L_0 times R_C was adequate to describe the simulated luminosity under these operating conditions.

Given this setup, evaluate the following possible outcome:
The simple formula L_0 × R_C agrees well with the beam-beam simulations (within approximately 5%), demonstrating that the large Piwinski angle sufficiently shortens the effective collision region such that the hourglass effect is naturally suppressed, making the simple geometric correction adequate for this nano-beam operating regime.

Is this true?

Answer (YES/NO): YES